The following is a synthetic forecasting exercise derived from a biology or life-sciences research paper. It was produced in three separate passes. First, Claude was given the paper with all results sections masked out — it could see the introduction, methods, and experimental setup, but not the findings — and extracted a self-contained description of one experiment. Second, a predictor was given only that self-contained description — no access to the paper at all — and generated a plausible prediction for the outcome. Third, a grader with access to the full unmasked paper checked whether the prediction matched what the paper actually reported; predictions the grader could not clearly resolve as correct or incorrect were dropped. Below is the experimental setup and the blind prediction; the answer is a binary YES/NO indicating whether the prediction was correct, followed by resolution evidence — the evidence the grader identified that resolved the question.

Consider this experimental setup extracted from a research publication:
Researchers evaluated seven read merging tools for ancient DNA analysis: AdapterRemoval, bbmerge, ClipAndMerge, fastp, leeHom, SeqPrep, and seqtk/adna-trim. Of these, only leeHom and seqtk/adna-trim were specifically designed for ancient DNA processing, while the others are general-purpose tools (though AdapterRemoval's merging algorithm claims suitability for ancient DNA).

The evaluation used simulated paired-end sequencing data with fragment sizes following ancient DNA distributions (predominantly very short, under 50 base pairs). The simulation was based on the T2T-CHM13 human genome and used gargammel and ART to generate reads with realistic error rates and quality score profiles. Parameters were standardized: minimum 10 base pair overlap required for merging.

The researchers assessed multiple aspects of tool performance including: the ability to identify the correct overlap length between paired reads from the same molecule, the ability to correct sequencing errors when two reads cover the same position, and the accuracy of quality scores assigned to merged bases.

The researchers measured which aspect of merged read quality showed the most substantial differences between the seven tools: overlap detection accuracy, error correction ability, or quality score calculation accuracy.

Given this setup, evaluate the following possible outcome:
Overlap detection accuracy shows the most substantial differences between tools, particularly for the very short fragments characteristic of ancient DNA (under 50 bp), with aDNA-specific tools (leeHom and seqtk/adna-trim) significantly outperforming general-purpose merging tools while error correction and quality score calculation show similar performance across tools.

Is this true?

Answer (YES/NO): NO